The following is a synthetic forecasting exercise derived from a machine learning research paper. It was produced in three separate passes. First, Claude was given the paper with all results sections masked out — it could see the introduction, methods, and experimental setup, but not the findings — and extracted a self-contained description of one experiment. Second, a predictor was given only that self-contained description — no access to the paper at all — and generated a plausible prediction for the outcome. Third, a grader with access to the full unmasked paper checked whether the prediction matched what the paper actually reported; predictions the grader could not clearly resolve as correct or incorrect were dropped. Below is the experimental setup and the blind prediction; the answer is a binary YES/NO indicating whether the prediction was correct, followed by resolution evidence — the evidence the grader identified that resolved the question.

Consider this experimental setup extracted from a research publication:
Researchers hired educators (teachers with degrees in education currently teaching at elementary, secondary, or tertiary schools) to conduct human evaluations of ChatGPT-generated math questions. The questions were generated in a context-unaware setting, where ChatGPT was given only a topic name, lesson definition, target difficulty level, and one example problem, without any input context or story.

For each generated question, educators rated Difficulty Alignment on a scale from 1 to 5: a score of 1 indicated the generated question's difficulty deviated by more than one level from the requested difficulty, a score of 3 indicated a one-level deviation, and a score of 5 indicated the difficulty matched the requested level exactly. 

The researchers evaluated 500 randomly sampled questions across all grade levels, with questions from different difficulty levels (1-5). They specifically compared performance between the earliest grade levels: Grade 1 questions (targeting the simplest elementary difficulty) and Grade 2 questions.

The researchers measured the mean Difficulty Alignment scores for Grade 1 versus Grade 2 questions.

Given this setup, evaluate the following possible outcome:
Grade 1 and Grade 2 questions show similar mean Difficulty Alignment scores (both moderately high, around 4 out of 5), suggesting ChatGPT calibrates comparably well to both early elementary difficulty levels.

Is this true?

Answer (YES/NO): NO